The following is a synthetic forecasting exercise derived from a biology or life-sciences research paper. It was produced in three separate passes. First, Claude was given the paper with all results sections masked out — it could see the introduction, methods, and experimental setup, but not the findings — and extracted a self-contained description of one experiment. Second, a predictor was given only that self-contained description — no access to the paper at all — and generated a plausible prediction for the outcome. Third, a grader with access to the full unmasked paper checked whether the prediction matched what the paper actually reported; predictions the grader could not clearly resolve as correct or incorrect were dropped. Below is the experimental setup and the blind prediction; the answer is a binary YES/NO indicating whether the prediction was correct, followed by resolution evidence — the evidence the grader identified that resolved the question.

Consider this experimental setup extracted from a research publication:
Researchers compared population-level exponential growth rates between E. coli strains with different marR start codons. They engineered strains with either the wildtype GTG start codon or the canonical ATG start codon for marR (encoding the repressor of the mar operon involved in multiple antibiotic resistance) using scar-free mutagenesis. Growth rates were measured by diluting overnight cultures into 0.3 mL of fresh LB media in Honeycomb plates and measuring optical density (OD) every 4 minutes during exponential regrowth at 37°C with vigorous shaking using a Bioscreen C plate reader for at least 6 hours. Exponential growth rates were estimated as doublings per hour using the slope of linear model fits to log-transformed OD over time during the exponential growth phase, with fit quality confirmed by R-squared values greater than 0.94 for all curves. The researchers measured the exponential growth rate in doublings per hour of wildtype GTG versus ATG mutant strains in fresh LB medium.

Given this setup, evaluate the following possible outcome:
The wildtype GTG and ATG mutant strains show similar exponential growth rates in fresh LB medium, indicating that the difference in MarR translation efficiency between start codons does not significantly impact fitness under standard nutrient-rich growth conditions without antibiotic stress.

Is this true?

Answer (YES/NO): NO